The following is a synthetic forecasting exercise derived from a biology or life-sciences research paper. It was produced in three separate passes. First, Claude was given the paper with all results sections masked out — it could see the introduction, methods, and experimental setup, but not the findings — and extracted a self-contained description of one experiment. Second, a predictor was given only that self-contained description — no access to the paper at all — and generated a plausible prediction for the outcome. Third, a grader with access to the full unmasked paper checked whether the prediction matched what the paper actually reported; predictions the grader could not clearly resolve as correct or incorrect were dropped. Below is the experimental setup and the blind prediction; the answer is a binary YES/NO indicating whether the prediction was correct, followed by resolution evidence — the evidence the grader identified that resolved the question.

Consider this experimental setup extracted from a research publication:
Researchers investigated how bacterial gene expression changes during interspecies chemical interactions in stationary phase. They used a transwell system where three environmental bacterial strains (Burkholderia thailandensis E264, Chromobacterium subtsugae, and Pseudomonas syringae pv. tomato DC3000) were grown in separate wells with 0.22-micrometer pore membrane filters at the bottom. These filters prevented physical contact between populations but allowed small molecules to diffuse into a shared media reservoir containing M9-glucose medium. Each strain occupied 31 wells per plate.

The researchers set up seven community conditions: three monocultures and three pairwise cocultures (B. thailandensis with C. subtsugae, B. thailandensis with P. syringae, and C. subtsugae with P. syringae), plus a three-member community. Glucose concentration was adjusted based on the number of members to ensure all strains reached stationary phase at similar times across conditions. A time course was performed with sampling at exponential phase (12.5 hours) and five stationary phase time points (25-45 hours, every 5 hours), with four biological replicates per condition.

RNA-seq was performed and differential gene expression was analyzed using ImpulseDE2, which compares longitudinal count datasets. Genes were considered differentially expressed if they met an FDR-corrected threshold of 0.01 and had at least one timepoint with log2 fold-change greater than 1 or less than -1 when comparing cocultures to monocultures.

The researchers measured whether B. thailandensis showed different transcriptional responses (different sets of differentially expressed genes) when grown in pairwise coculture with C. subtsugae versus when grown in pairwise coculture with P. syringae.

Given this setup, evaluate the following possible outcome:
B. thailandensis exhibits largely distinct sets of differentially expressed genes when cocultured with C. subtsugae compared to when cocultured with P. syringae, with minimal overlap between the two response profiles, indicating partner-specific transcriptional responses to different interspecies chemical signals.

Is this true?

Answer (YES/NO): NO